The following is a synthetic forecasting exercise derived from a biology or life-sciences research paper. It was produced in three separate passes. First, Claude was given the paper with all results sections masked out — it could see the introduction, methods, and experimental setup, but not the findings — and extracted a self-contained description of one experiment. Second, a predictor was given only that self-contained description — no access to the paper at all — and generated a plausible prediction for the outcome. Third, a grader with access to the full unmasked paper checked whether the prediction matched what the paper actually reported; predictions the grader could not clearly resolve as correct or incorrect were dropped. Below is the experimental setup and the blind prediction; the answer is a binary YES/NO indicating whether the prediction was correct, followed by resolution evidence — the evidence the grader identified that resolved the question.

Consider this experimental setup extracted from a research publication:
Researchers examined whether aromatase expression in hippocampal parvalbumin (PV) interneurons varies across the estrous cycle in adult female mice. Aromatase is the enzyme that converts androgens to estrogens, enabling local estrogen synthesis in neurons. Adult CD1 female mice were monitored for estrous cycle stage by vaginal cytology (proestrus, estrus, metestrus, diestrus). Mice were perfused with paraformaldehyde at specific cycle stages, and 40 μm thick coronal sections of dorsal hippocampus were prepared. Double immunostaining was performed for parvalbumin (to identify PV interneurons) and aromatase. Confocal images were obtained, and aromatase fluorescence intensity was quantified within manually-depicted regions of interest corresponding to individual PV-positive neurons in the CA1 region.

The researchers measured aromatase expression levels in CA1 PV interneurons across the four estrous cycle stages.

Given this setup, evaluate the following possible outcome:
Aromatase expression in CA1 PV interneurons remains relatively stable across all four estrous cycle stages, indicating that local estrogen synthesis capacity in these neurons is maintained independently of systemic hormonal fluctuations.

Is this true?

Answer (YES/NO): NO